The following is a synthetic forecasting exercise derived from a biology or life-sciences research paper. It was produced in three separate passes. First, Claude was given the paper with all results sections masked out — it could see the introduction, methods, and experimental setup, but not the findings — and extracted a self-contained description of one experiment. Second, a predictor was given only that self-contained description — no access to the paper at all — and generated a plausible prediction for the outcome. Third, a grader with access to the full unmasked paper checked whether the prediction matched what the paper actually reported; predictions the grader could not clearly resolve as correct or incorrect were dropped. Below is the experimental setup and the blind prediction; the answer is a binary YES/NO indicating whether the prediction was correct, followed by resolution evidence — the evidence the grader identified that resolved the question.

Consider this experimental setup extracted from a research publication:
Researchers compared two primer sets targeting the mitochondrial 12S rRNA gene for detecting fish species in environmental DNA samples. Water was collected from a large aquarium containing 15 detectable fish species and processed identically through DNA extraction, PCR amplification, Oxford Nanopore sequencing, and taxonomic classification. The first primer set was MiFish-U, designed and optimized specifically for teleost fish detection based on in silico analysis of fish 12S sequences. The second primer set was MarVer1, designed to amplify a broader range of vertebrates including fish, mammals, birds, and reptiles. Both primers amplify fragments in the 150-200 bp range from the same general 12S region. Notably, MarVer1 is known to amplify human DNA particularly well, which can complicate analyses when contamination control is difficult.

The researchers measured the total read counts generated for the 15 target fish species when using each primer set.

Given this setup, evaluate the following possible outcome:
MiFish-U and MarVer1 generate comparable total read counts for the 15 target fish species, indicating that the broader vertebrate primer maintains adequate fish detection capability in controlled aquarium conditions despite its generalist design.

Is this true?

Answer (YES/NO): NO